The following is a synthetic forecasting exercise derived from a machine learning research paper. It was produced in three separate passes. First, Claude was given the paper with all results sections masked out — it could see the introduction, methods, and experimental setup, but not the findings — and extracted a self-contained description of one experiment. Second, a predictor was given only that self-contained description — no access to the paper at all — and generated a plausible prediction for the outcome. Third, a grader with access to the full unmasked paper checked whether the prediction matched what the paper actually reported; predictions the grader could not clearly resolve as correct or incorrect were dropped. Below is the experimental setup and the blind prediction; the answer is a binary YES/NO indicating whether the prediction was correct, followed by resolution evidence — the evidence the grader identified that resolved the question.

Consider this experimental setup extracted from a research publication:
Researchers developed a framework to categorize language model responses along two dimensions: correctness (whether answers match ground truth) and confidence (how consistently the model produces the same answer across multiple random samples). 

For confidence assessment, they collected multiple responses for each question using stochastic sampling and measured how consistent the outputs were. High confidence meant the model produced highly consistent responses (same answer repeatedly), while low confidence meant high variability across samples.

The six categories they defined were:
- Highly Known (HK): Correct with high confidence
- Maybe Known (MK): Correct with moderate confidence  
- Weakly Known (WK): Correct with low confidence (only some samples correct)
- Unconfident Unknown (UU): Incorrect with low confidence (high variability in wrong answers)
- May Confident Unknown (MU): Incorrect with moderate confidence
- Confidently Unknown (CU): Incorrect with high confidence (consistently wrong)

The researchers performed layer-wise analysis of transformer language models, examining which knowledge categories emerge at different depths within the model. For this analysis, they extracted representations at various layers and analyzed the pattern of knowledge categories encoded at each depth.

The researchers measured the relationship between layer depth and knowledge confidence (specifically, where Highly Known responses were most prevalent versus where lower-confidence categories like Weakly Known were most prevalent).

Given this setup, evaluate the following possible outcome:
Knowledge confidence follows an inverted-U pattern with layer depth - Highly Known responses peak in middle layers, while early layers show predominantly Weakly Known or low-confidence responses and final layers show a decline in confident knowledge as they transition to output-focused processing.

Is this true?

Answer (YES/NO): NO